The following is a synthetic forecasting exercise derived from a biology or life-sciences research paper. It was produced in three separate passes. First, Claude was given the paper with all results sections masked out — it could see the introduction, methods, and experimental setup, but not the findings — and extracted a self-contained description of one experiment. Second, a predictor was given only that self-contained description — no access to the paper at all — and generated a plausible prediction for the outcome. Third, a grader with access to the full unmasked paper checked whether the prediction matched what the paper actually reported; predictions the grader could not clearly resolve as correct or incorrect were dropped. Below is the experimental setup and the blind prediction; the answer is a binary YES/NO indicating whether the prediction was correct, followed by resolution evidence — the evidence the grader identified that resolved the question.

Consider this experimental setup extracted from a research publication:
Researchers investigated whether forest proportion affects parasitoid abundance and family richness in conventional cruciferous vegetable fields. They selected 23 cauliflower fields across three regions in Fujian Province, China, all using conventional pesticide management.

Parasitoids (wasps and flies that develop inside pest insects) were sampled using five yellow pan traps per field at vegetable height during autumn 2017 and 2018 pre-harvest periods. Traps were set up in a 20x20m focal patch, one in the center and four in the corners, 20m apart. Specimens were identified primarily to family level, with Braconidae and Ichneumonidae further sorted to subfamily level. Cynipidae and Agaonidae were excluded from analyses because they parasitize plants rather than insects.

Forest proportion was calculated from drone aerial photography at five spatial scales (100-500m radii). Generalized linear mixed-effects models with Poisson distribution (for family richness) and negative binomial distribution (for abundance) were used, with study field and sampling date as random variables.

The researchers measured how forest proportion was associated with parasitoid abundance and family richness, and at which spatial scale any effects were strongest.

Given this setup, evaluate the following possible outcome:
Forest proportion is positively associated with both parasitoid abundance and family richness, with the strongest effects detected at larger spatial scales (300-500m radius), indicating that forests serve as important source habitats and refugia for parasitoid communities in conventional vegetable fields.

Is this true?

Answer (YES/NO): NO